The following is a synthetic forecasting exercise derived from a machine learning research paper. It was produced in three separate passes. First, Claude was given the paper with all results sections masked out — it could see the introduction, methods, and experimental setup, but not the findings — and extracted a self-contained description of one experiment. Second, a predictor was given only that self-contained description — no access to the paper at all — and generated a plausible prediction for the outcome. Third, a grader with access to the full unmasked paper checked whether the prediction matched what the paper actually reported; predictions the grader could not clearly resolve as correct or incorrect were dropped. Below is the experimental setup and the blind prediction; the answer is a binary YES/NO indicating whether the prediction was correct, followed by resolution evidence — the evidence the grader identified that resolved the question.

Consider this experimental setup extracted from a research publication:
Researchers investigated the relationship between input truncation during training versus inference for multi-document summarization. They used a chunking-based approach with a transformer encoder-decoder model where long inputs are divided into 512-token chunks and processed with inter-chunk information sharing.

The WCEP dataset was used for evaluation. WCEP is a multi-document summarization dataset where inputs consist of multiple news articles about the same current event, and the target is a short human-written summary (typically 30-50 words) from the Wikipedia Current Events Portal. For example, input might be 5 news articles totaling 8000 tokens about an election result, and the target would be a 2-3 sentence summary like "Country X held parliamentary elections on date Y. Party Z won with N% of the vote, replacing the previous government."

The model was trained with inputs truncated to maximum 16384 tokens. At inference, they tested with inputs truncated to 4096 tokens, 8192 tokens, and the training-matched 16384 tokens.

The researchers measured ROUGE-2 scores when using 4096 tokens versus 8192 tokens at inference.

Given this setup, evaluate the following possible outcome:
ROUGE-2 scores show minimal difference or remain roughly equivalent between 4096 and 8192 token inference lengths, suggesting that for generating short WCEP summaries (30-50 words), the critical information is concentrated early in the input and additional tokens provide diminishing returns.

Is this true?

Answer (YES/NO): NO